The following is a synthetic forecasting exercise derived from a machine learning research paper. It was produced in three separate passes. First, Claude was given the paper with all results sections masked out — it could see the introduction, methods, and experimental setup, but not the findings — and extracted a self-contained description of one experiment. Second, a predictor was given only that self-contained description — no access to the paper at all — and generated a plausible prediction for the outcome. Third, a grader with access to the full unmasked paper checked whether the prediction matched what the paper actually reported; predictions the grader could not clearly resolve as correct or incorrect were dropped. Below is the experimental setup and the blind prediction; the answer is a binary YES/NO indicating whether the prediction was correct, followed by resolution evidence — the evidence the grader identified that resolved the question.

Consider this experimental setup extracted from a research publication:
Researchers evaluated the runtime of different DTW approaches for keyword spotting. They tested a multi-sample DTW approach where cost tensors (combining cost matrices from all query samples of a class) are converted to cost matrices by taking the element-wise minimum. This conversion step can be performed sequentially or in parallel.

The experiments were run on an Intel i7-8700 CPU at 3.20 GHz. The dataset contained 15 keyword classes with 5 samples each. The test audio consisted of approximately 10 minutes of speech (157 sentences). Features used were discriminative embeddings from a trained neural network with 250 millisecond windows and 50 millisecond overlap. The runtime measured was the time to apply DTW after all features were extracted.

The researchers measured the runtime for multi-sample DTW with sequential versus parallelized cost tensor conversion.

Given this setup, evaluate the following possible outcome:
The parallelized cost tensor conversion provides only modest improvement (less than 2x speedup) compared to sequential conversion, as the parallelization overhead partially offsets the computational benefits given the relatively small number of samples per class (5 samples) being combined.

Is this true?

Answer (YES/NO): YES